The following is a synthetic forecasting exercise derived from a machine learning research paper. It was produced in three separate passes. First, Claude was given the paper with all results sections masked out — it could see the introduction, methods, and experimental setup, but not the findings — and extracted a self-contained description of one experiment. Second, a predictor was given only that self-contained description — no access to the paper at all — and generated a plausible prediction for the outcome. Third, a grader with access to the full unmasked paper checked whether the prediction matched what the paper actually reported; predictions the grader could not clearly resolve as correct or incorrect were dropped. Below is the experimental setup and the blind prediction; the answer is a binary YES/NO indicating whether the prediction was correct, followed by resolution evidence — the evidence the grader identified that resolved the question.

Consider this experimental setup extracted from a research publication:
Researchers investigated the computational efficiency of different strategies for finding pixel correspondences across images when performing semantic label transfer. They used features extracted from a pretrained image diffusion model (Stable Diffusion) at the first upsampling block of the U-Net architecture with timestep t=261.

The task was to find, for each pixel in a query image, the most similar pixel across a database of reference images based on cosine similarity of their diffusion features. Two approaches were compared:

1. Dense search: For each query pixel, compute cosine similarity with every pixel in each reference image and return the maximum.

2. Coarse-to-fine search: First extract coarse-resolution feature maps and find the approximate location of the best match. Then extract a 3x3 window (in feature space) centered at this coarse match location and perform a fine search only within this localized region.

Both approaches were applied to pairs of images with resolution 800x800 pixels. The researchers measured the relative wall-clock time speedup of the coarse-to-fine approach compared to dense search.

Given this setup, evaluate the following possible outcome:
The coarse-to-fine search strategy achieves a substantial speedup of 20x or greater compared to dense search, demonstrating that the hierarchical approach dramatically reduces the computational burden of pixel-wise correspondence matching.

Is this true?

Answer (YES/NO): YES